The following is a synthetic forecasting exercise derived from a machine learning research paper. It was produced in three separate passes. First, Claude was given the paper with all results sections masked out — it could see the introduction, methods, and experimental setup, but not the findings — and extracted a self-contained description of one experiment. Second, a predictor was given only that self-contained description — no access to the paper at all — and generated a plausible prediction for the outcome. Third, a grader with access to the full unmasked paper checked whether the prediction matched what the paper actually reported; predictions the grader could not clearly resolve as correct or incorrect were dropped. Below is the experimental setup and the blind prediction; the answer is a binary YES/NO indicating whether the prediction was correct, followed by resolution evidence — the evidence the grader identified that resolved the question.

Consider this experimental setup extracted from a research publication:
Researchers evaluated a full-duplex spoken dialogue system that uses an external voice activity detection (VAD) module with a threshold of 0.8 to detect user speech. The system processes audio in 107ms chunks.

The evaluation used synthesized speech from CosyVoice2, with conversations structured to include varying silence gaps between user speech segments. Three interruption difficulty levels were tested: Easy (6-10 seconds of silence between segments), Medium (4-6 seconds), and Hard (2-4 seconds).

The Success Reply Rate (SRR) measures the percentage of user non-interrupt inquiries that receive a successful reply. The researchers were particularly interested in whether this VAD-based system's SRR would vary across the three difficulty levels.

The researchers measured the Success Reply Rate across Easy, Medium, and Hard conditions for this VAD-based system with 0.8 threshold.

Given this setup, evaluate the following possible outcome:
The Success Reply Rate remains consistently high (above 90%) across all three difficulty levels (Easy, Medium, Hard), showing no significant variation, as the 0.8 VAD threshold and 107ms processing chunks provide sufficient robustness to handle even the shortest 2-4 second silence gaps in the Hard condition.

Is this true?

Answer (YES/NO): NO